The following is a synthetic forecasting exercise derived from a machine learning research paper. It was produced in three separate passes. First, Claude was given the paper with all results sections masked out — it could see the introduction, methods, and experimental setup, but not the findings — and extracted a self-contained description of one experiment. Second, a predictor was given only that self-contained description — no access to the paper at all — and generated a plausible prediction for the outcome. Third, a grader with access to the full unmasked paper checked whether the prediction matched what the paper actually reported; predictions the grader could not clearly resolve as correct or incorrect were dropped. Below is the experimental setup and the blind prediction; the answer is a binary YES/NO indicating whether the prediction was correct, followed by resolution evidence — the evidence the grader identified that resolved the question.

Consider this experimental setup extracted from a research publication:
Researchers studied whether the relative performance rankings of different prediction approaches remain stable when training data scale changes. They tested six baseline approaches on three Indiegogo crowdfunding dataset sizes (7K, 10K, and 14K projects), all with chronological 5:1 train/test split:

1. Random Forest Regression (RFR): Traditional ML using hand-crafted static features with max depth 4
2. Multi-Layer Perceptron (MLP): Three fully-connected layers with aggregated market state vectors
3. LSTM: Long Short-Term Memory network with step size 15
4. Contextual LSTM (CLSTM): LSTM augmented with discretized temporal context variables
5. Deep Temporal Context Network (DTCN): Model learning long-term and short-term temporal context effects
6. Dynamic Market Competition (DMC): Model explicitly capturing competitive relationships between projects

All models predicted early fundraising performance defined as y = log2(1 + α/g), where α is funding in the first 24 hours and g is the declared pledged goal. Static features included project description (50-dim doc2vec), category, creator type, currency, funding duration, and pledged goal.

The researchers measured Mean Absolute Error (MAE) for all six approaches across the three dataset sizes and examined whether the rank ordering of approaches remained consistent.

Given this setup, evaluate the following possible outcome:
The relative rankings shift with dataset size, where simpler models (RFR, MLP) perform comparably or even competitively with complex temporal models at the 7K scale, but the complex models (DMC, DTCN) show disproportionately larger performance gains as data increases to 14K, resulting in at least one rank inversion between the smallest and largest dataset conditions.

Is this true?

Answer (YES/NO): NO